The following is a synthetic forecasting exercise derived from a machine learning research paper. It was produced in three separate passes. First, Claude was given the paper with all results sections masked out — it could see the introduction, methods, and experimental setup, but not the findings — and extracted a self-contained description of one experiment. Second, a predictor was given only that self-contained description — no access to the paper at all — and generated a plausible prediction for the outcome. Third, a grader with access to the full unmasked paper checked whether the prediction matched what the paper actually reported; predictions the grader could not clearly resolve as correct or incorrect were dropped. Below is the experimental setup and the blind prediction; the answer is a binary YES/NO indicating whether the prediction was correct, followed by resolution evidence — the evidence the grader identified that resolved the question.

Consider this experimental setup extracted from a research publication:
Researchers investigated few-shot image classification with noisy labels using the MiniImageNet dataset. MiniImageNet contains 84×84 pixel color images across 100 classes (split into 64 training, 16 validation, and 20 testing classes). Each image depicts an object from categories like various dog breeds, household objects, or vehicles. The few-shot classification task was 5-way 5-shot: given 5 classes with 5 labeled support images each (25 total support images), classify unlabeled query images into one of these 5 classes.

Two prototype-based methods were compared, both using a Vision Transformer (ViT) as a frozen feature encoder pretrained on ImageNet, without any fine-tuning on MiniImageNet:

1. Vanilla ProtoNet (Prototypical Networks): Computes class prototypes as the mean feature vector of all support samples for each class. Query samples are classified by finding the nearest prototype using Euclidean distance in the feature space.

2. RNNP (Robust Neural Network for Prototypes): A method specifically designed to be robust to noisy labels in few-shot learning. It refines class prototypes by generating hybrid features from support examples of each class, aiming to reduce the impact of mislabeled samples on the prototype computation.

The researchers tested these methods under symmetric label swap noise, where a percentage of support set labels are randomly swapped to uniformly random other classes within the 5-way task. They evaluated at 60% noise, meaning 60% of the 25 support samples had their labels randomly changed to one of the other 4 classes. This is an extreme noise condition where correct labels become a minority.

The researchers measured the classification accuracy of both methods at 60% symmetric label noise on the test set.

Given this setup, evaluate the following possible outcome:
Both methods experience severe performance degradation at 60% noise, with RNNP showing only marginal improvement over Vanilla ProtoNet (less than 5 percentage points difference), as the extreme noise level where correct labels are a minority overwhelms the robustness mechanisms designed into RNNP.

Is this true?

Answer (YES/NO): NO